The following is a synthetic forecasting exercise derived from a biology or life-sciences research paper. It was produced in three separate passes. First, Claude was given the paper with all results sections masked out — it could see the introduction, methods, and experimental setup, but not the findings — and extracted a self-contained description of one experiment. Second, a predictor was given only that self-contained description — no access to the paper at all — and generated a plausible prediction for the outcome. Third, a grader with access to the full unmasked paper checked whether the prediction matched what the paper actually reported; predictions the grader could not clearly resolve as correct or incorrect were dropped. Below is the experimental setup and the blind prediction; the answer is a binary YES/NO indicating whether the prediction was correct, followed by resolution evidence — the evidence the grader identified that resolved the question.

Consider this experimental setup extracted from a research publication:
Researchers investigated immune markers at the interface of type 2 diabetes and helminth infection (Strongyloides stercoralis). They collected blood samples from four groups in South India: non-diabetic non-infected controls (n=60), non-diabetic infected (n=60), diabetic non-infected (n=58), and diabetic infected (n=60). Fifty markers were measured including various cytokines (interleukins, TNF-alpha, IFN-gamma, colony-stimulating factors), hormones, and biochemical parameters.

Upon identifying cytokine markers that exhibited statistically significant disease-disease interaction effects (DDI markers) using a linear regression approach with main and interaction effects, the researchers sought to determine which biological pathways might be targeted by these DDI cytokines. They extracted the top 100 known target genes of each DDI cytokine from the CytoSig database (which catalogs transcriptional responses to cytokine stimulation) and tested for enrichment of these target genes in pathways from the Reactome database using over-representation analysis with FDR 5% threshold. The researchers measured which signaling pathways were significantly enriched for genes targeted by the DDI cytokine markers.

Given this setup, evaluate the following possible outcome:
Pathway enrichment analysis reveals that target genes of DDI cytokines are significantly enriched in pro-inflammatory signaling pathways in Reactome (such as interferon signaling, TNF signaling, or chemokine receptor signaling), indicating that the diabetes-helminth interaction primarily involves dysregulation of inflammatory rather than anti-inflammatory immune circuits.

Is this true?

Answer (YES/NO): NO